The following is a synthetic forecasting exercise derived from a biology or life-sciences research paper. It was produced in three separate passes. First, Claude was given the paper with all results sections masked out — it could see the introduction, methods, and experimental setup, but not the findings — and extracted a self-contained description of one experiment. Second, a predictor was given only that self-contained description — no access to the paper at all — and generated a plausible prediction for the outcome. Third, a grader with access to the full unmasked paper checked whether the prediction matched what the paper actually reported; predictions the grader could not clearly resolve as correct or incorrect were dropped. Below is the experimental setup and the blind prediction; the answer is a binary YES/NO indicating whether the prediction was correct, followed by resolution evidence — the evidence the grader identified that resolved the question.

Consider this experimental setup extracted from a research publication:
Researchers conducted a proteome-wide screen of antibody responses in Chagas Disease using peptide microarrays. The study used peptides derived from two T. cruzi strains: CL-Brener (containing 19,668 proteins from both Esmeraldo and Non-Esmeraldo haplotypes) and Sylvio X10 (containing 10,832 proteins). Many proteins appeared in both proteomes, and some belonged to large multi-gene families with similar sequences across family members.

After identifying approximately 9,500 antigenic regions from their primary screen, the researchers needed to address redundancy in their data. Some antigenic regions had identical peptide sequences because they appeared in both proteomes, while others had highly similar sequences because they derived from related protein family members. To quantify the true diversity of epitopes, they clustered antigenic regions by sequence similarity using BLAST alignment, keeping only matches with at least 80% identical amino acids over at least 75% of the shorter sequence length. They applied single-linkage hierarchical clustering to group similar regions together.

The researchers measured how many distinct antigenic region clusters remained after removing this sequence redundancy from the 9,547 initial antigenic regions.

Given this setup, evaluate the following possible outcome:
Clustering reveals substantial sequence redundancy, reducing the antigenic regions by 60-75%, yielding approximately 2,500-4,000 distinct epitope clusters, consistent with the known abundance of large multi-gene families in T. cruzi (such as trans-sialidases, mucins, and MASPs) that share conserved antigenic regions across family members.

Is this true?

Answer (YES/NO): YES